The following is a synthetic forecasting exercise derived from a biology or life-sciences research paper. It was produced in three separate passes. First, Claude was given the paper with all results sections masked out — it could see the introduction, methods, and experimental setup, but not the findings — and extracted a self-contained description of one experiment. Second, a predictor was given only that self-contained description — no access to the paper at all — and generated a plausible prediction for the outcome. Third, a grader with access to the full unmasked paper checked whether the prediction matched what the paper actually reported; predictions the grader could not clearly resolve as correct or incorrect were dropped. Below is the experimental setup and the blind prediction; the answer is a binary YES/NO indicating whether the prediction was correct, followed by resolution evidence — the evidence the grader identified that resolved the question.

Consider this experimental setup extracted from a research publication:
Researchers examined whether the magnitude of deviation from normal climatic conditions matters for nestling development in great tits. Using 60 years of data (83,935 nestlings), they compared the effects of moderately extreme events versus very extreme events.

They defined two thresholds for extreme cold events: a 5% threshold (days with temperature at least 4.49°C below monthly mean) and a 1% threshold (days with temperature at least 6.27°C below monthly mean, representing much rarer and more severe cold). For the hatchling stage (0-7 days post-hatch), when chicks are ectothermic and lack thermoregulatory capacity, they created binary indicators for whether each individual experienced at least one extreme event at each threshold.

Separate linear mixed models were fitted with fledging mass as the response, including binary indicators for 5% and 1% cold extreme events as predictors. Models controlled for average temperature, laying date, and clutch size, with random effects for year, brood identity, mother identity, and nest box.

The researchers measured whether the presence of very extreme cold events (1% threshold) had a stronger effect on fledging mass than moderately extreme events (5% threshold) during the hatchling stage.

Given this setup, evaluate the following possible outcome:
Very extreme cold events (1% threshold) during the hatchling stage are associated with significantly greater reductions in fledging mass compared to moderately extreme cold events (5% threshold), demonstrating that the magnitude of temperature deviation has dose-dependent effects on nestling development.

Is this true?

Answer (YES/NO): NO